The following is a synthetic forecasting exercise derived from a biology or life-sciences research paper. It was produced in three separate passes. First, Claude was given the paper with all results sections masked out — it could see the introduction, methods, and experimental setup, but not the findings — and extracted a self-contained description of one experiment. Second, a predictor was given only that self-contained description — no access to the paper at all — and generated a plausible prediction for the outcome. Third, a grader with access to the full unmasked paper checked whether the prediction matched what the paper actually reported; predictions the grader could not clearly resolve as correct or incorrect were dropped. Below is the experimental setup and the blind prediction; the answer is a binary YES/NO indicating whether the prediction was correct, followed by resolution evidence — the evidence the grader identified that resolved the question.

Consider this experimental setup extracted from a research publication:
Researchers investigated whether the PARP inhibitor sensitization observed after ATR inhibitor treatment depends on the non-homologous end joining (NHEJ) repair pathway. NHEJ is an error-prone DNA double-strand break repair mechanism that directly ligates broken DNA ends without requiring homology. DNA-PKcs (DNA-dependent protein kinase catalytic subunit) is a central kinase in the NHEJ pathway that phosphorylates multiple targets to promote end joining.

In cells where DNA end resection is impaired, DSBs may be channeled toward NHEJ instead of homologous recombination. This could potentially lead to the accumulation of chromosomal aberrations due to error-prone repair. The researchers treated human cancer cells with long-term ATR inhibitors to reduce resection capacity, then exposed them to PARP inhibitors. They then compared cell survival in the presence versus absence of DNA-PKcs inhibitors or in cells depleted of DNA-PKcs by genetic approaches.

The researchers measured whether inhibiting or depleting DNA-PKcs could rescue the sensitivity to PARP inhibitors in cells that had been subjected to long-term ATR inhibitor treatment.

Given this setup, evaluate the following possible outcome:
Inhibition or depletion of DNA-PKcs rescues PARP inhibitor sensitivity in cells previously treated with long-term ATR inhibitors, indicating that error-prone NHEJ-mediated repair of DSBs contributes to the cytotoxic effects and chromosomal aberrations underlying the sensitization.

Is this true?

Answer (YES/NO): YES